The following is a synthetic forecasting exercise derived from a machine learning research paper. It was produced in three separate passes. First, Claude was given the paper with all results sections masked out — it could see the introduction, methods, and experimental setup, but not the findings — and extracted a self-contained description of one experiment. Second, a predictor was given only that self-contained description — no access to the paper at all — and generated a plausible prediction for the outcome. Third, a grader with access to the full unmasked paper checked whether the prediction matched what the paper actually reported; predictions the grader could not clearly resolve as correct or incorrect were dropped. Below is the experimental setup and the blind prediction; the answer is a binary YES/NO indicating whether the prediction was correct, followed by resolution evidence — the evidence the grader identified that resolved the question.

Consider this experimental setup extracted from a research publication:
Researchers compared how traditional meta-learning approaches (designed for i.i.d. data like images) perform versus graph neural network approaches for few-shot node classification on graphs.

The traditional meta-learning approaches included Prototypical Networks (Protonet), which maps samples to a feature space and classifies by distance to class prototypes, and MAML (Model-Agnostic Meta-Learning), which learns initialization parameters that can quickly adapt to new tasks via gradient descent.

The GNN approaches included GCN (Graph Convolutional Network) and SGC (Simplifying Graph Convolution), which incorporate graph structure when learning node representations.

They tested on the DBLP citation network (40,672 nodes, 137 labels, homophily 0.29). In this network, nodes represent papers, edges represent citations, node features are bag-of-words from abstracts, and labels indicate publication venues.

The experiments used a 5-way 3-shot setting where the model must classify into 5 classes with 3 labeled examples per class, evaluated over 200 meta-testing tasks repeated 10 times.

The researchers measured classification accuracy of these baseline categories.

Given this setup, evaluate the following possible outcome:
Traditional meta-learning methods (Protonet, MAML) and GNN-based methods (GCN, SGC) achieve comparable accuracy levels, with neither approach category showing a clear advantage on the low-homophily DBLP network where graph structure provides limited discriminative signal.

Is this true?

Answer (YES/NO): NO